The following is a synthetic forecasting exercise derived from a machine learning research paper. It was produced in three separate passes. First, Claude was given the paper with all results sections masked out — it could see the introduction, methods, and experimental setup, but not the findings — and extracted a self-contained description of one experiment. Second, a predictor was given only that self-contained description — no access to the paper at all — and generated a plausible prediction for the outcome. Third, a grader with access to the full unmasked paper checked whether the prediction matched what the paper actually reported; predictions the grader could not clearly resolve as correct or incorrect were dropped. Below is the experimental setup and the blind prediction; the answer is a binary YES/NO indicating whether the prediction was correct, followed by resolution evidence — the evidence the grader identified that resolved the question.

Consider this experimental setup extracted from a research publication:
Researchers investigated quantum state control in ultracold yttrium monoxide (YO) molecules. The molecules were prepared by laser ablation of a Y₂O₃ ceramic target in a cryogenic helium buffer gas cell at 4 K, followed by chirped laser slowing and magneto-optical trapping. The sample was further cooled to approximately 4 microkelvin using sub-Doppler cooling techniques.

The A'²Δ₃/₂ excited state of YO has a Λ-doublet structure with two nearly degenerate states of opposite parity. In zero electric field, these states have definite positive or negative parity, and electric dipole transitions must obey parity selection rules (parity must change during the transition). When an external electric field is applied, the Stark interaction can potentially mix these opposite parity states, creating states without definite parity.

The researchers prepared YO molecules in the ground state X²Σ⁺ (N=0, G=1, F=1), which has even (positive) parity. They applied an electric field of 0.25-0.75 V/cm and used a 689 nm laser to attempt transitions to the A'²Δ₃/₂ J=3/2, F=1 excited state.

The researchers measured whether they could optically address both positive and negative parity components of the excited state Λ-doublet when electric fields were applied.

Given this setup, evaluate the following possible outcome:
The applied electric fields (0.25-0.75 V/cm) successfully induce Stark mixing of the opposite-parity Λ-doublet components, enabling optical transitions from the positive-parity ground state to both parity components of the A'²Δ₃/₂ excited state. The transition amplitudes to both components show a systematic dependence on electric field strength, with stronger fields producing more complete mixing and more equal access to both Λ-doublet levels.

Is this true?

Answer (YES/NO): NO